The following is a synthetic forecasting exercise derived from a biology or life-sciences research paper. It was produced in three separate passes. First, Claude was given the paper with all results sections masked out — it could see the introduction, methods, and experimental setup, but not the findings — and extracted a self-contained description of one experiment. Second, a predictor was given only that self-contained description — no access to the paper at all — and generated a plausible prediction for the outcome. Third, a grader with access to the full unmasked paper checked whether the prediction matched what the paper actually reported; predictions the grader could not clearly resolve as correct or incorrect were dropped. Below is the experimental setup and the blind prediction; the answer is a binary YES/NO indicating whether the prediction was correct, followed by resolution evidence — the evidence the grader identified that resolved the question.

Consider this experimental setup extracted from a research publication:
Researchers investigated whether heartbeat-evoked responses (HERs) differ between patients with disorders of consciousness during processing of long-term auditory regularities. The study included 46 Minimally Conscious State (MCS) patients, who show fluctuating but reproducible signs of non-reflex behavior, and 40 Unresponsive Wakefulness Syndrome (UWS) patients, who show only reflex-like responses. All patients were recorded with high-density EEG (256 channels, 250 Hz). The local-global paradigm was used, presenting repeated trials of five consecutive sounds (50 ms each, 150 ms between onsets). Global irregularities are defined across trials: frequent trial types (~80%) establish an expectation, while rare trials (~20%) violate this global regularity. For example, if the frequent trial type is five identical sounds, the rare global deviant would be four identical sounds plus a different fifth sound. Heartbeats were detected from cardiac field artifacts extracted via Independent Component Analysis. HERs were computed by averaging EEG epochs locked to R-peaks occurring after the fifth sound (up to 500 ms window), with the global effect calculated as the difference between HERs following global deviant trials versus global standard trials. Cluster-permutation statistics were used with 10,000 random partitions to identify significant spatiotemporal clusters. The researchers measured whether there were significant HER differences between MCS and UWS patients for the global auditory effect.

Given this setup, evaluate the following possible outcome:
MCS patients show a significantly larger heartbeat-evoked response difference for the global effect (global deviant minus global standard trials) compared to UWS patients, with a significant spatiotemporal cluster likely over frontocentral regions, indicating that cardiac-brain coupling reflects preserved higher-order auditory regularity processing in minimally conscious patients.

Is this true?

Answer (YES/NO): NO